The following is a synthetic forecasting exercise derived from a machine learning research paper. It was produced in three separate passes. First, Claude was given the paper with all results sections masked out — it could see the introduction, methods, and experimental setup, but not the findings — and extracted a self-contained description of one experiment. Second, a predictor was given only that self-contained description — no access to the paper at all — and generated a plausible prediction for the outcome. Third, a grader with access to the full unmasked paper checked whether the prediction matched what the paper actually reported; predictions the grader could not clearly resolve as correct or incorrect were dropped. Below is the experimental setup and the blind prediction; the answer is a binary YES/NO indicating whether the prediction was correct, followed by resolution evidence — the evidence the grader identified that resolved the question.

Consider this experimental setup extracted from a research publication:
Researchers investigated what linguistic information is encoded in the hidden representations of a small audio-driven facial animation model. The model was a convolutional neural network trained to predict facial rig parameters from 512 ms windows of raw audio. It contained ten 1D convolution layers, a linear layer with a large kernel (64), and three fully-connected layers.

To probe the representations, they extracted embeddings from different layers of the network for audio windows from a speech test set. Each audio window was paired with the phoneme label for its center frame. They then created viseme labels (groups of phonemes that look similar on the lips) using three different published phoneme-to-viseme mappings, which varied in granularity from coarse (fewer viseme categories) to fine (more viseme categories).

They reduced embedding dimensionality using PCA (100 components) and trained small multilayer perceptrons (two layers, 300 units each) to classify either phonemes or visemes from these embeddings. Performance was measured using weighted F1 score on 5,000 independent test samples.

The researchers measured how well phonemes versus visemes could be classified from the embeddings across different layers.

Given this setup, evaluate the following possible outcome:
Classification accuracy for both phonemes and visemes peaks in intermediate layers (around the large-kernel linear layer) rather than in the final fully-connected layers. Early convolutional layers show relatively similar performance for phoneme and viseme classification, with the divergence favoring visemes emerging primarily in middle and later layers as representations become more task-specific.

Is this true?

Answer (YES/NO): NO